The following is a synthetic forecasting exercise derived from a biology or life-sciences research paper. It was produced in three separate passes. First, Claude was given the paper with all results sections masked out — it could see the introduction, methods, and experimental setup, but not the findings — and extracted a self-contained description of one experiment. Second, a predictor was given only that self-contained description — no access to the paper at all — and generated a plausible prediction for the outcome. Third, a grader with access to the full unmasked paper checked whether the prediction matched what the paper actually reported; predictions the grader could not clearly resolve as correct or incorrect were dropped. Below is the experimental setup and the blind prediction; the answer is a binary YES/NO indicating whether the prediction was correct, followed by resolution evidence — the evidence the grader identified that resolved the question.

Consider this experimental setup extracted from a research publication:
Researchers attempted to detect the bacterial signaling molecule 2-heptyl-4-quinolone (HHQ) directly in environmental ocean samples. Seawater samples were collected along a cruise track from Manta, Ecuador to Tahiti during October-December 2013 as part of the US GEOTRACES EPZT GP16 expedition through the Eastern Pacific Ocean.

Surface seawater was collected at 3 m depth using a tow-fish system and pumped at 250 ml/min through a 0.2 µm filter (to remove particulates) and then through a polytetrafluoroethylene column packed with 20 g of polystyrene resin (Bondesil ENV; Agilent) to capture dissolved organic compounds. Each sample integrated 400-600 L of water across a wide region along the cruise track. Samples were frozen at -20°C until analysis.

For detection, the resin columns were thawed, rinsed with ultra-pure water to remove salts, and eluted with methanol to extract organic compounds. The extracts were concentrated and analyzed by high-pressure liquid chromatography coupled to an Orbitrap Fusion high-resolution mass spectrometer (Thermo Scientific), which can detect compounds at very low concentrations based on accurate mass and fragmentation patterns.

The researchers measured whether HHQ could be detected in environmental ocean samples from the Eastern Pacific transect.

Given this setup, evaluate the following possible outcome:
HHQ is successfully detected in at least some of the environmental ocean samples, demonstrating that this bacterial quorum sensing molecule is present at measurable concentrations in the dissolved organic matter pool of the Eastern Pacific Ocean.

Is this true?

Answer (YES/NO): YES